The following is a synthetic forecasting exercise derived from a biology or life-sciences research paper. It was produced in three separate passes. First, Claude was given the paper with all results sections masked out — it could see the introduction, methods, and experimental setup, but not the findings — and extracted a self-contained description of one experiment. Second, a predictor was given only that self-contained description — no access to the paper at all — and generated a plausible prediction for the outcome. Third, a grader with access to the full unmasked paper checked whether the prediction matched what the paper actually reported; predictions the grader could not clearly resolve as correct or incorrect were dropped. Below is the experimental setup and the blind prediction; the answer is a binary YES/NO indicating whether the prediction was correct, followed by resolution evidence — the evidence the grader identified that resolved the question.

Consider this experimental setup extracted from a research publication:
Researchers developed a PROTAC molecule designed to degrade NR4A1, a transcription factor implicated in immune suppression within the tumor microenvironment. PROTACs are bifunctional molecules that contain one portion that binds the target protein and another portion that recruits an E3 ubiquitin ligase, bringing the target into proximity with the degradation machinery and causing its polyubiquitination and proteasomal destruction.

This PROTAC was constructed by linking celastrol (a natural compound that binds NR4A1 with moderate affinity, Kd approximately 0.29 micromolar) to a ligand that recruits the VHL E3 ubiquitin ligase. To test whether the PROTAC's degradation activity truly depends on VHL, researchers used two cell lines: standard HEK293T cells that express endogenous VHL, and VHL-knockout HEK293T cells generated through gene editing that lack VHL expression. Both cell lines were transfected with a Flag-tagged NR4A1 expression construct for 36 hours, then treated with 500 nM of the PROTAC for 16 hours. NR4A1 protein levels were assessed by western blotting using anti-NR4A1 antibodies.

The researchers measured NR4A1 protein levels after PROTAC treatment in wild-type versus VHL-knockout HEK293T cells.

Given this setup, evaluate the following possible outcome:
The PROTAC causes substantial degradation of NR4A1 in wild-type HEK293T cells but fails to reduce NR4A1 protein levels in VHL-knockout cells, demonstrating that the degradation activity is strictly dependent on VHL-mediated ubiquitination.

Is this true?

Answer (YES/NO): YES